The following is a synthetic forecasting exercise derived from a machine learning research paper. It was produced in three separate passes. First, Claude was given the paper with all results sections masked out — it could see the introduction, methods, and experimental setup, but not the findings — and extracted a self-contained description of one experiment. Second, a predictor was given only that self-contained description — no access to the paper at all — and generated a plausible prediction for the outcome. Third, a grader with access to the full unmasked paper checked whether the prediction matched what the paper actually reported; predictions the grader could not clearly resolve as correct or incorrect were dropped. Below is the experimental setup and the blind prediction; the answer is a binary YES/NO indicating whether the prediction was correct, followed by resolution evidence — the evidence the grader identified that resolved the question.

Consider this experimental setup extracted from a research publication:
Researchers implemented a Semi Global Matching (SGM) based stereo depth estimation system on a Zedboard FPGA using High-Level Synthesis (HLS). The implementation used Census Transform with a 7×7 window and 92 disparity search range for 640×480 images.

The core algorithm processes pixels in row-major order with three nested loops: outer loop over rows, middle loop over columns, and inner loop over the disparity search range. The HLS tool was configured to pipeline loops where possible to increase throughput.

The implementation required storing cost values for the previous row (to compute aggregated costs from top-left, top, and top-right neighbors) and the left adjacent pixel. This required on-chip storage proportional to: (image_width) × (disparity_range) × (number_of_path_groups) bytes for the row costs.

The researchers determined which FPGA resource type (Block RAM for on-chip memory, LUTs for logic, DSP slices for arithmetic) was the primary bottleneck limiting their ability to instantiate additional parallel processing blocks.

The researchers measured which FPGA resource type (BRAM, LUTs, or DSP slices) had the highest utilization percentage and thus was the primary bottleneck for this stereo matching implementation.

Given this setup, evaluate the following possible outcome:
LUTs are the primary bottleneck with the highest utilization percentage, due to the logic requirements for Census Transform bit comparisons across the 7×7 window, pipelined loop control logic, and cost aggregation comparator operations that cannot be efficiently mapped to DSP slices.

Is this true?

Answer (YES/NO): NO